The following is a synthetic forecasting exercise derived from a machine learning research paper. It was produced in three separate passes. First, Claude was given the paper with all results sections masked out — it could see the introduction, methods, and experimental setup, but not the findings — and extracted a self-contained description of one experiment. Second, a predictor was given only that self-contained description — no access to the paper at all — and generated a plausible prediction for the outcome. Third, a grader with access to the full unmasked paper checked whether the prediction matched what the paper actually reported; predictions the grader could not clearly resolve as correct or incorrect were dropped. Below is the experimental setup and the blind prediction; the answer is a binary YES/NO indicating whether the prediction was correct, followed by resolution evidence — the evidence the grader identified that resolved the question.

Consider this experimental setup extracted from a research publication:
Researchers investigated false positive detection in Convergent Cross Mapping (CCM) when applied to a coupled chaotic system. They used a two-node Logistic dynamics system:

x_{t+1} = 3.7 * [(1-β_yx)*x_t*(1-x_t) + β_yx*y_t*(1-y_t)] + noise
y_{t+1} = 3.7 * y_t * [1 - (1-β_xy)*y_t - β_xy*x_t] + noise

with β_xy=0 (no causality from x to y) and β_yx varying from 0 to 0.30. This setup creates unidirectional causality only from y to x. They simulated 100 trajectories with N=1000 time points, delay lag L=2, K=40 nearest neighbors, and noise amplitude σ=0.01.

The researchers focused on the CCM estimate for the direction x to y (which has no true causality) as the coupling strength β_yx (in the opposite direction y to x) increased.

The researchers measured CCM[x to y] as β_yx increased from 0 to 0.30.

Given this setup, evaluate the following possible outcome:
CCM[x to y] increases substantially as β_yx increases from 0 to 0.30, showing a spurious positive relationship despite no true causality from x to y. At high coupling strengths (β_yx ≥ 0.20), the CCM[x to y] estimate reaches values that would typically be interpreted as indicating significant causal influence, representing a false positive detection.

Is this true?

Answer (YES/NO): YES